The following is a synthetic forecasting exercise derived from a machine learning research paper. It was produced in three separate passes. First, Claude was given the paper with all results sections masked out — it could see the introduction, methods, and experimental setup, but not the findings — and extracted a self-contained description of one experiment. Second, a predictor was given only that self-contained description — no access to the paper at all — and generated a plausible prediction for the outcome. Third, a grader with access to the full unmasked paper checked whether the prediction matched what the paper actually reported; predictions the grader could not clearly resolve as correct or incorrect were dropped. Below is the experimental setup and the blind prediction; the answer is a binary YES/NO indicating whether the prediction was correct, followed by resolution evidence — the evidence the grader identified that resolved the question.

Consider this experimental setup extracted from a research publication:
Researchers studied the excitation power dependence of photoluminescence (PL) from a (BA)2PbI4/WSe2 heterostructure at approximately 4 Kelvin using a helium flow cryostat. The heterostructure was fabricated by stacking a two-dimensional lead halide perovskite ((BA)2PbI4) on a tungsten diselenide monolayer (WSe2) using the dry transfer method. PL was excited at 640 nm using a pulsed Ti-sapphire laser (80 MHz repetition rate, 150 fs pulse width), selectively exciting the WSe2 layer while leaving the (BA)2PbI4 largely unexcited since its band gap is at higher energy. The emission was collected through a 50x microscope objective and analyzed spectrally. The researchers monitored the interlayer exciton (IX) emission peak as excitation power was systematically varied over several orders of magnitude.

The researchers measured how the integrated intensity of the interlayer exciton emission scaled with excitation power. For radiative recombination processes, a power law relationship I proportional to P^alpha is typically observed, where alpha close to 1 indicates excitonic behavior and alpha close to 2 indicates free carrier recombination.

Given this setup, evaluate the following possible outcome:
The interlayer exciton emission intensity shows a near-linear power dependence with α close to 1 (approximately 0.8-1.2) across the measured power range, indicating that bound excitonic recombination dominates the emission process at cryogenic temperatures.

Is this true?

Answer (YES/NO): YES